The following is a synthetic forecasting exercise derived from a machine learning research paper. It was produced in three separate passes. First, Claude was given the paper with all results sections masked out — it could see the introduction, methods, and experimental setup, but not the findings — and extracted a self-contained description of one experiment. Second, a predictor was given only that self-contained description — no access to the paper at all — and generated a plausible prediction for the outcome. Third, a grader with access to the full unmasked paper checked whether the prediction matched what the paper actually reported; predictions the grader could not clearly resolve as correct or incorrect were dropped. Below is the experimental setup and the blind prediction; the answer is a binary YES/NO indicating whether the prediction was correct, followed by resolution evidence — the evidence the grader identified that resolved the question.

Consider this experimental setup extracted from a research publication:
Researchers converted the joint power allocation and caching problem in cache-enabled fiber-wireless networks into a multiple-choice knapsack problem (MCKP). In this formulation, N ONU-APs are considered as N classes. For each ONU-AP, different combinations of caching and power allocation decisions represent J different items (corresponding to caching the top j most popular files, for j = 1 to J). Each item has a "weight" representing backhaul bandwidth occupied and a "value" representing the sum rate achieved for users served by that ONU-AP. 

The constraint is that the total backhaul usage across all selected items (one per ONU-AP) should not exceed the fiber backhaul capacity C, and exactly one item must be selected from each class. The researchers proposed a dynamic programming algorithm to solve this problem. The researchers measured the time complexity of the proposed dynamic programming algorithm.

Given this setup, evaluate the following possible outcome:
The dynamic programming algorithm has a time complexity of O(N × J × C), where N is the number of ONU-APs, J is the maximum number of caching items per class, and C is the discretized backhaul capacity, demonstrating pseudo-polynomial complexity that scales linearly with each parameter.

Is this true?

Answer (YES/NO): YES